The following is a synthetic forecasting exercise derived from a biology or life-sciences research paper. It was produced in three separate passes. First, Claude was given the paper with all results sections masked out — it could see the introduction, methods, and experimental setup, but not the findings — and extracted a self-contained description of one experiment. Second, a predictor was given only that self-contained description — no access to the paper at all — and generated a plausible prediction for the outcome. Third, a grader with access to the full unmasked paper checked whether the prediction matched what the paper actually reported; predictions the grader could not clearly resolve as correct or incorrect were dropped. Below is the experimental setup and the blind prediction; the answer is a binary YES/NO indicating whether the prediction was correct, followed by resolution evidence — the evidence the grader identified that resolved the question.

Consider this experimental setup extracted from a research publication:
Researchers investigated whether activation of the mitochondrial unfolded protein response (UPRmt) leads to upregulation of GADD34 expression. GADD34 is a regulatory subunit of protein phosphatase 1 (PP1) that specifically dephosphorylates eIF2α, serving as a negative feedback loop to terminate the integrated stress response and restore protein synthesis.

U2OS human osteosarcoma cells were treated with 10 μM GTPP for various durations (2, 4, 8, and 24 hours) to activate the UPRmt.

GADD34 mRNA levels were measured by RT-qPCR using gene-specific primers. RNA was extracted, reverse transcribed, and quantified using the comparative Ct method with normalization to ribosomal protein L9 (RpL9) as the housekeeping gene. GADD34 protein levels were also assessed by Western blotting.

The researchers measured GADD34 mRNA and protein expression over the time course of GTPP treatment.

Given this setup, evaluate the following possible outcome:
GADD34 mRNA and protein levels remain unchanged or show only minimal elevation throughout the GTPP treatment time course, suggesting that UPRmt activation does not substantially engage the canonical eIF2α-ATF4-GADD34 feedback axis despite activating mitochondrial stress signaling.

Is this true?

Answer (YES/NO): NO